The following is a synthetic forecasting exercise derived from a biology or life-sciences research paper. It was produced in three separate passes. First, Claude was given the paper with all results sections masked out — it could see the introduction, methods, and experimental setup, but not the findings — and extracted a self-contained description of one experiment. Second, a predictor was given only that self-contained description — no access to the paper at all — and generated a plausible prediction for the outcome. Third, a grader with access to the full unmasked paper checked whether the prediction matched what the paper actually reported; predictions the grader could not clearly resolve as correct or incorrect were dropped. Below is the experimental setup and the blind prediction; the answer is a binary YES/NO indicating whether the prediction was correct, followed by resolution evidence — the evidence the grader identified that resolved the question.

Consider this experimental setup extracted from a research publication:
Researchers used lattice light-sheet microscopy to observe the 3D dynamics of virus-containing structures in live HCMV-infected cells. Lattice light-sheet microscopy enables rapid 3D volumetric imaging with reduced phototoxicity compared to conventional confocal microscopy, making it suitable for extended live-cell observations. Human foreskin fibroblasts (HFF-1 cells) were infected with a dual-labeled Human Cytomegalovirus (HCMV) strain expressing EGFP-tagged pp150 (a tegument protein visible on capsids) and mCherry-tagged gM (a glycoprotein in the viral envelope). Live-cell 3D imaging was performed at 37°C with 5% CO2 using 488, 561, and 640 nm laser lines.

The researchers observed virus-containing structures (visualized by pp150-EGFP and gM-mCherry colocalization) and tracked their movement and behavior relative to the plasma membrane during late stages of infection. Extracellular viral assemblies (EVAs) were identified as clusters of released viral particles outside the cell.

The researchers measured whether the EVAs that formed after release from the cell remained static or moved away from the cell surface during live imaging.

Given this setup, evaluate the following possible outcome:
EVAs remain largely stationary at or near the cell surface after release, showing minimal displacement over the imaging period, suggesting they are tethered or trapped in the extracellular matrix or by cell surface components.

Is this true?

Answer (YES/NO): YES